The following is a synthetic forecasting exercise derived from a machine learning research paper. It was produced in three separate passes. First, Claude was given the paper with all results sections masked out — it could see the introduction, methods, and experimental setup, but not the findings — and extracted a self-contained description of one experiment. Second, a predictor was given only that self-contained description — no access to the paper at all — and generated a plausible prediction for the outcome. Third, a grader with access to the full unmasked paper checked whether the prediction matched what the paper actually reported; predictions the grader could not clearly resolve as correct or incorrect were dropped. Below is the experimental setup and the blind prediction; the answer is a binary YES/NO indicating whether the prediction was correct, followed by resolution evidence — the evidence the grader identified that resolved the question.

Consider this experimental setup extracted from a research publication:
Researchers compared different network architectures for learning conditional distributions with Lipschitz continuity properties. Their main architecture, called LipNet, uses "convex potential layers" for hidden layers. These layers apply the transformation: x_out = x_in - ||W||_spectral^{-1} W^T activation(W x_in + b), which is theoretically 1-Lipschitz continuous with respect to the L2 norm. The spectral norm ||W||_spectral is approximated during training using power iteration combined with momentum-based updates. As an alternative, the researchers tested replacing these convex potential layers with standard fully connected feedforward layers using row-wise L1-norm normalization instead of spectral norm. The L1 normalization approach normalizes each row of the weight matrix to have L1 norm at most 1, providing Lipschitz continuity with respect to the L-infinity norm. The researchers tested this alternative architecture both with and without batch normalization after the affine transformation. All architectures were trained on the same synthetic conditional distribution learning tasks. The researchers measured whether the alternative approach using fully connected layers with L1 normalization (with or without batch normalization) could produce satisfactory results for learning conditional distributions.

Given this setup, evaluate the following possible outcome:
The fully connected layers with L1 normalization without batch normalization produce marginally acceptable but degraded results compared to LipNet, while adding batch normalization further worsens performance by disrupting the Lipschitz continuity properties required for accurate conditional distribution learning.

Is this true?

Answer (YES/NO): NO